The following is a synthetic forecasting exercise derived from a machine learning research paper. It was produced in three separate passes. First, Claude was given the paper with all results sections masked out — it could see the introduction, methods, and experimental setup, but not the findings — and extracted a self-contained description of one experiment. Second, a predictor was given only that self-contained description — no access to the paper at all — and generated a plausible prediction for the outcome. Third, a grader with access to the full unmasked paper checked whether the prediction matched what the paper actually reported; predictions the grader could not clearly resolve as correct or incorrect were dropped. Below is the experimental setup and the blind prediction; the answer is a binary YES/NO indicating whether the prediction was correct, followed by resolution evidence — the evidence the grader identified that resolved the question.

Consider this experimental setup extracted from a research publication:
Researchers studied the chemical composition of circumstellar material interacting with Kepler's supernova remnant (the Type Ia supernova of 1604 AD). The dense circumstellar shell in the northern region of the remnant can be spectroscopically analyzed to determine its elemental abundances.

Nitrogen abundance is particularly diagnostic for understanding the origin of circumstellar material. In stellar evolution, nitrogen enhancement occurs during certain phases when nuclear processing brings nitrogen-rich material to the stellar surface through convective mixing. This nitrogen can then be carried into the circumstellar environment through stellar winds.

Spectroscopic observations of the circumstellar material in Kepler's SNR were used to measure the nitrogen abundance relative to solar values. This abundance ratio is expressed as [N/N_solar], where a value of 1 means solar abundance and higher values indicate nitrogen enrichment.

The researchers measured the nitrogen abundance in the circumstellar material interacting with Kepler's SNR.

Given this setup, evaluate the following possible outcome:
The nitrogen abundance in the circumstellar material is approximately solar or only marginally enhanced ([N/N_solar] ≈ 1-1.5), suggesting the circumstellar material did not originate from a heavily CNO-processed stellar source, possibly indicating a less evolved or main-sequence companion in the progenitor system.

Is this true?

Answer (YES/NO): NO